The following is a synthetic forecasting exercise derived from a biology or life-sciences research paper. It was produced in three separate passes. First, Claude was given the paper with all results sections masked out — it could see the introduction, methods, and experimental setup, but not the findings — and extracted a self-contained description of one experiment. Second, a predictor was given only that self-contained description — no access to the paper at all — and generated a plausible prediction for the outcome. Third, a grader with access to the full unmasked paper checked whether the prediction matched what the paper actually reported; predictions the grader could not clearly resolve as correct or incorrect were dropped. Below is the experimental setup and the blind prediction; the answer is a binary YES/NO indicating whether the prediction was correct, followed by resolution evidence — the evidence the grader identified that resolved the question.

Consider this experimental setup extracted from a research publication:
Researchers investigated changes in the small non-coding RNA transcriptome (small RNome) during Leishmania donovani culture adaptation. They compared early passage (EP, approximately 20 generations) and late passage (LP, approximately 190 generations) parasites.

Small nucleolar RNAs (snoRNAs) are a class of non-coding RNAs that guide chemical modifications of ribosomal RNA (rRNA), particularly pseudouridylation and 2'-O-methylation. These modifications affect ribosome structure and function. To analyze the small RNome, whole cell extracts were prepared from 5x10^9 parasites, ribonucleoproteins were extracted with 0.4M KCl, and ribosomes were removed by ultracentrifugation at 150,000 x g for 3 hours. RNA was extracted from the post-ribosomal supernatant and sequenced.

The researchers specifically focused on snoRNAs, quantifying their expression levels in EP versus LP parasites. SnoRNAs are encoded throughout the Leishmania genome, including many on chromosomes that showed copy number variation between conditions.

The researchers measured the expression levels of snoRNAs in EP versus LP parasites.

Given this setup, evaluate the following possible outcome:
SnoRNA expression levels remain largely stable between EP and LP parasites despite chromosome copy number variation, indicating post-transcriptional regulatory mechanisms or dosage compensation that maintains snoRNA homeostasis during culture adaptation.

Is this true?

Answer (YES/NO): NO